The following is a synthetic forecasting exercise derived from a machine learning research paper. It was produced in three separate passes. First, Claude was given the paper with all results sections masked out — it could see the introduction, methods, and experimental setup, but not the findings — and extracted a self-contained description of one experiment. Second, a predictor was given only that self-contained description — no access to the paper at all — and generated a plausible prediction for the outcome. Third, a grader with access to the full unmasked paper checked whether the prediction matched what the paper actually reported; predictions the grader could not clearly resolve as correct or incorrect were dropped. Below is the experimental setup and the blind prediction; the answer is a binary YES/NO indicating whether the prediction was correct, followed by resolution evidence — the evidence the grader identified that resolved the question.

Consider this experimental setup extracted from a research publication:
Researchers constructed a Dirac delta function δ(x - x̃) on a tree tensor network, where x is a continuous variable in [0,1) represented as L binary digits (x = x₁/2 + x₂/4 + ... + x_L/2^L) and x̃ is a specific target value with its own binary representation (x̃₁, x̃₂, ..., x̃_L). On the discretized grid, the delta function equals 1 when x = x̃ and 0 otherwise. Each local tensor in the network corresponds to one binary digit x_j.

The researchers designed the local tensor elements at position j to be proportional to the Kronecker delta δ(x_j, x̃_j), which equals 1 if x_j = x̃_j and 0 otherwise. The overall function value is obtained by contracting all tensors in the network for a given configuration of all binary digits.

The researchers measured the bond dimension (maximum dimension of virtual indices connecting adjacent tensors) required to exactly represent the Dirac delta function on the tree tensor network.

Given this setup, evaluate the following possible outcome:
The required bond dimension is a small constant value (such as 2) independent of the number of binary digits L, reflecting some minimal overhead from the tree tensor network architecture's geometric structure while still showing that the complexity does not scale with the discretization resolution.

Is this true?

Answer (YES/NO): NO